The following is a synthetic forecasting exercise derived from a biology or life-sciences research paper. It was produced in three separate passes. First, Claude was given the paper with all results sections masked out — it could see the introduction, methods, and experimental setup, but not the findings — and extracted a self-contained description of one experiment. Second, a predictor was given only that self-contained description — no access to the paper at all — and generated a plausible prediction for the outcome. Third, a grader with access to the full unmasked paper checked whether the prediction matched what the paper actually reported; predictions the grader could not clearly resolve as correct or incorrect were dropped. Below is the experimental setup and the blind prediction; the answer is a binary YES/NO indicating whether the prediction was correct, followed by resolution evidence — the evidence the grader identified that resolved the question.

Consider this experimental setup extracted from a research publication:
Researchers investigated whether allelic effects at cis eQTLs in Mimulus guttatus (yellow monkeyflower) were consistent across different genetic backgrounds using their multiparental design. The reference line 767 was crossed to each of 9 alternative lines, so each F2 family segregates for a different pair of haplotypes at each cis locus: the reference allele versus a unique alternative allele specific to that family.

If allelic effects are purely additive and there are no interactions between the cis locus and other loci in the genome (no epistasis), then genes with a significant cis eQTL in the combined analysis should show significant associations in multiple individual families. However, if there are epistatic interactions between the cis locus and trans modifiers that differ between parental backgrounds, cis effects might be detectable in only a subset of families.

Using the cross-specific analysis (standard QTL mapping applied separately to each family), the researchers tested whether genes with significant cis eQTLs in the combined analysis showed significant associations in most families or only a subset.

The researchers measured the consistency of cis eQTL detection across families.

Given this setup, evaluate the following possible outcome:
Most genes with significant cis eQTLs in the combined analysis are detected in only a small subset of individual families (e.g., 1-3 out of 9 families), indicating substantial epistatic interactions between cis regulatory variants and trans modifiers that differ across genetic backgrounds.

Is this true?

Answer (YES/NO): NO